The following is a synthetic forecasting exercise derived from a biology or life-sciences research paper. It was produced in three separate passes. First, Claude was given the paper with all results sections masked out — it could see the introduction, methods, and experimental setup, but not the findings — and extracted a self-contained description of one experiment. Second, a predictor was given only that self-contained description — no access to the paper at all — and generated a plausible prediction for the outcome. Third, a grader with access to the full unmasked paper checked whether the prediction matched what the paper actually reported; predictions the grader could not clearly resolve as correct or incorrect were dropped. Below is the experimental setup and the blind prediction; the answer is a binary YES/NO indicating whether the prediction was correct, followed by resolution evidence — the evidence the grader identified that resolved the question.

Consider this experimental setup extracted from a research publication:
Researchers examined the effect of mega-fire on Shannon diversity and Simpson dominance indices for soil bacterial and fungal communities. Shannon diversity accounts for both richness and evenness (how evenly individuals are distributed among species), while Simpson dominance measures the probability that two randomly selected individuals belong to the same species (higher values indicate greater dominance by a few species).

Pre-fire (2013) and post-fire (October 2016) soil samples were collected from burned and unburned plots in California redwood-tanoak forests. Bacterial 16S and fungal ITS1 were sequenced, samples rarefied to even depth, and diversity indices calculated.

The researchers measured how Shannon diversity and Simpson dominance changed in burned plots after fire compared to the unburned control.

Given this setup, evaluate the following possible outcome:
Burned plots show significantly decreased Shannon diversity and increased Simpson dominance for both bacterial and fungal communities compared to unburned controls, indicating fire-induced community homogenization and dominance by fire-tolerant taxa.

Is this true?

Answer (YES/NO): YES